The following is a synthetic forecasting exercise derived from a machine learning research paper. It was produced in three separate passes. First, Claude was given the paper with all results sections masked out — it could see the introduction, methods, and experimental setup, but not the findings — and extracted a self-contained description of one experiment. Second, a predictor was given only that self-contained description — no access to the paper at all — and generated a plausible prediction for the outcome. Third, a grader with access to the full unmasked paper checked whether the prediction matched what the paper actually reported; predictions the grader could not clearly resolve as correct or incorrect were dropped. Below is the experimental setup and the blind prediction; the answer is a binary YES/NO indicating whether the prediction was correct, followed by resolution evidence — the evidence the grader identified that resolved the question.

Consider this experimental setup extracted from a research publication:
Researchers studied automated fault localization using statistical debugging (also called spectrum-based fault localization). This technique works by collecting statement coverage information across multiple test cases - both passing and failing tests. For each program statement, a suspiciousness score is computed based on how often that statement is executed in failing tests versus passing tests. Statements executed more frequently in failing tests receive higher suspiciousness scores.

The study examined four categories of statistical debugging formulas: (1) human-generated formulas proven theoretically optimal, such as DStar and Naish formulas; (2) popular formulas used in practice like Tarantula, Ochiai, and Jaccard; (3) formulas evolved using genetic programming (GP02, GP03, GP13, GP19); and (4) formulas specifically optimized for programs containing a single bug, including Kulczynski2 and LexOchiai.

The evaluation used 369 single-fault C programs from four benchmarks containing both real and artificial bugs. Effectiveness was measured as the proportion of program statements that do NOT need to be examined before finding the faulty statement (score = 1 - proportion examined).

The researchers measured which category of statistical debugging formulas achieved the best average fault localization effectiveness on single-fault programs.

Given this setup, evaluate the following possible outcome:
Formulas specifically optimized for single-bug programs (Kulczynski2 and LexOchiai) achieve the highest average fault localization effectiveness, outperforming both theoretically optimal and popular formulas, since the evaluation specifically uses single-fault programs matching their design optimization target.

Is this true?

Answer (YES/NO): YES